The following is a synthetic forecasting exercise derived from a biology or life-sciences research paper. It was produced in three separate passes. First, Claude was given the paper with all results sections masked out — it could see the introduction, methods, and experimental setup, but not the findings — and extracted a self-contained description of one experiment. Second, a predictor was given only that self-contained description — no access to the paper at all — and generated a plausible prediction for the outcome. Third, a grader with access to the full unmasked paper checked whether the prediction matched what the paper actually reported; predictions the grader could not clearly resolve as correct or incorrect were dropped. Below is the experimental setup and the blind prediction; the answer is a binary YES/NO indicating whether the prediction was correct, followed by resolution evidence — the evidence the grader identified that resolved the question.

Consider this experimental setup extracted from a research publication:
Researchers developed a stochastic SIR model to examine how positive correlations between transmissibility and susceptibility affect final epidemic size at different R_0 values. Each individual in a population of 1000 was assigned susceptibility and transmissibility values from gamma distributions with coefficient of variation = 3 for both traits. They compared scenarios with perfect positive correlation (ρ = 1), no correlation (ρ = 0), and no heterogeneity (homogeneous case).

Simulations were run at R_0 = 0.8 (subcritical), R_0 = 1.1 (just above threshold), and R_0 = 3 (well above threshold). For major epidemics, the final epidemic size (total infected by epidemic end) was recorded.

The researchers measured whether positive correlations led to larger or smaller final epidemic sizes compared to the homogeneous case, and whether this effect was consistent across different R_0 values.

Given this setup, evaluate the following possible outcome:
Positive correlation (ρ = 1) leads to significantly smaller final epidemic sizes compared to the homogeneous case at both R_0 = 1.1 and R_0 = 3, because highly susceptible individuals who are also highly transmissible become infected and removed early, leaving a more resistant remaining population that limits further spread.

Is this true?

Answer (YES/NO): NO